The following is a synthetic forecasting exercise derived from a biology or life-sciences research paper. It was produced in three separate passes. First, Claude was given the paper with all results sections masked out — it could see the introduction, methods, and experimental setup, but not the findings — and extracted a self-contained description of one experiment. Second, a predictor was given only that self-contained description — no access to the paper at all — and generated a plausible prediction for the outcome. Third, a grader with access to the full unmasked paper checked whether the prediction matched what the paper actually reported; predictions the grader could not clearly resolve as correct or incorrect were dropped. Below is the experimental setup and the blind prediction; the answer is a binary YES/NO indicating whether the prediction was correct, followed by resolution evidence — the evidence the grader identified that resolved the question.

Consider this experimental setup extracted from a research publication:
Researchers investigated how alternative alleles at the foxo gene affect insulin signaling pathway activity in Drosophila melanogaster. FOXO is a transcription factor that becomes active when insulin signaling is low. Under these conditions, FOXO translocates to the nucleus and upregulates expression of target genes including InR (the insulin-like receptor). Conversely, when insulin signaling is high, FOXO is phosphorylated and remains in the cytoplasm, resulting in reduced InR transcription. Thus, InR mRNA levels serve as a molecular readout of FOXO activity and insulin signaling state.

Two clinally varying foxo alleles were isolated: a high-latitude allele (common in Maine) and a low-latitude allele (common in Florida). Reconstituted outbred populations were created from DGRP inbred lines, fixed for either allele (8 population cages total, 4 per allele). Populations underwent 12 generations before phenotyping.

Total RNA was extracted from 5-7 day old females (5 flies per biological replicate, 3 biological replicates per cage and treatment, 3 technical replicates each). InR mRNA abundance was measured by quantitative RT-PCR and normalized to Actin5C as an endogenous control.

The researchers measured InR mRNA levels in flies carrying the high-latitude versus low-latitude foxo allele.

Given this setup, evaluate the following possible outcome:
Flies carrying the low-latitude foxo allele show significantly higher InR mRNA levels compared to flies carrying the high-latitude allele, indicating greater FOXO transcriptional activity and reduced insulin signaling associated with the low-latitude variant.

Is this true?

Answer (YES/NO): YES